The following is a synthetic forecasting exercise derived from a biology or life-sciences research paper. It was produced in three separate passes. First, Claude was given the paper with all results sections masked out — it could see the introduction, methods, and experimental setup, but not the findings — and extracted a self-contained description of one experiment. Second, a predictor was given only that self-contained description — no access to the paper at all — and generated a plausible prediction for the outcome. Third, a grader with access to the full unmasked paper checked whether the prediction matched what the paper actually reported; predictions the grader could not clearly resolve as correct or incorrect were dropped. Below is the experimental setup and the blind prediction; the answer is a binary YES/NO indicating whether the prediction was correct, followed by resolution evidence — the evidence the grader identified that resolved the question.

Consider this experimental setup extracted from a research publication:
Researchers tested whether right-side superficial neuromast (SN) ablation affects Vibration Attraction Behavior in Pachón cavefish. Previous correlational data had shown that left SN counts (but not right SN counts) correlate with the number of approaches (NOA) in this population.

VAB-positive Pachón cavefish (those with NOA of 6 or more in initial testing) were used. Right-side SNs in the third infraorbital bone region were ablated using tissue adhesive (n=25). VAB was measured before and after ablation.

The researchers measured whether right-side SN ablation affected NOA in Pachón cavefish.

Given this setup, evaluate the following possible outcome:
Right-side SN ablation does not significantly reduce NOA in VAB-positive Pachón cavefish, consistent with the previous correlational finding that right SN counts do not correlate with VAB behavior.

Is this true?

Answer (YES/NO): YES